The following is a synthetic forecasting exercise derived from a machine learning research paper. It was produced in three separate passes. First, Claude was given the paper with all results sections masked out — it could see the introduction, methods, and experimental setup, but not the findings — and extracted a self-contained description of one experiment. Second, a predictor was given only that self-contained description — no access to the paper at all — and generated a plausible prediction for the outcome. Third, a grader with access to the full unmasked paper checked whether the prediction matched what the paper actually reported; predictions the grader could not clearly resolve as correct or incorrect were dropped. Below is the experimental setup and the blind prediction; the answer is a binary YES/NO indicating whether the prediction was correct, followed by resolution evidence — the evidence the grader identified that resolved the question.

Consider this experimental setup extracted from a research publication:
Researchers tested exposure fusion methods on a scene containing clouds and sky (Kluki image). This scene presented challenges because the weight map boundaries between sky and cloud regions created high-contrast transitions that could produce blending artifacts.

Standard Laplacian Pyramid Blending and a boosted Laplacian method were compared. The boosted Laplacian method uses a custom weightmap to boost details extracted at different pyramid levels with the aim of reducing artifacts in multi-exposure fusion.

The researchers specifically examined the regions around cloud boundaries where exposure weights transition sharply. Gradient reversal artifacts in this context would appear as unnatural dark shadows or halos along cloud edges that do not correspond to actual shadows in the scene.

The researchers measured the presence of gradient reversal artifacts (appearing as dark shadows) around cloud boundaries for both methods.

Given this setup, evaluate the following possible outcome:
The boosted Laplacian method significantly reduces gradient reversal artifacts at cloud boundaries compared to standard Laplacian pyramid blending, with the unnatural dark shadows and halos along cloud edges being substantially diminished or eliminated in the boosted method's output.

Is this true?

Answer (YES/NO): NO